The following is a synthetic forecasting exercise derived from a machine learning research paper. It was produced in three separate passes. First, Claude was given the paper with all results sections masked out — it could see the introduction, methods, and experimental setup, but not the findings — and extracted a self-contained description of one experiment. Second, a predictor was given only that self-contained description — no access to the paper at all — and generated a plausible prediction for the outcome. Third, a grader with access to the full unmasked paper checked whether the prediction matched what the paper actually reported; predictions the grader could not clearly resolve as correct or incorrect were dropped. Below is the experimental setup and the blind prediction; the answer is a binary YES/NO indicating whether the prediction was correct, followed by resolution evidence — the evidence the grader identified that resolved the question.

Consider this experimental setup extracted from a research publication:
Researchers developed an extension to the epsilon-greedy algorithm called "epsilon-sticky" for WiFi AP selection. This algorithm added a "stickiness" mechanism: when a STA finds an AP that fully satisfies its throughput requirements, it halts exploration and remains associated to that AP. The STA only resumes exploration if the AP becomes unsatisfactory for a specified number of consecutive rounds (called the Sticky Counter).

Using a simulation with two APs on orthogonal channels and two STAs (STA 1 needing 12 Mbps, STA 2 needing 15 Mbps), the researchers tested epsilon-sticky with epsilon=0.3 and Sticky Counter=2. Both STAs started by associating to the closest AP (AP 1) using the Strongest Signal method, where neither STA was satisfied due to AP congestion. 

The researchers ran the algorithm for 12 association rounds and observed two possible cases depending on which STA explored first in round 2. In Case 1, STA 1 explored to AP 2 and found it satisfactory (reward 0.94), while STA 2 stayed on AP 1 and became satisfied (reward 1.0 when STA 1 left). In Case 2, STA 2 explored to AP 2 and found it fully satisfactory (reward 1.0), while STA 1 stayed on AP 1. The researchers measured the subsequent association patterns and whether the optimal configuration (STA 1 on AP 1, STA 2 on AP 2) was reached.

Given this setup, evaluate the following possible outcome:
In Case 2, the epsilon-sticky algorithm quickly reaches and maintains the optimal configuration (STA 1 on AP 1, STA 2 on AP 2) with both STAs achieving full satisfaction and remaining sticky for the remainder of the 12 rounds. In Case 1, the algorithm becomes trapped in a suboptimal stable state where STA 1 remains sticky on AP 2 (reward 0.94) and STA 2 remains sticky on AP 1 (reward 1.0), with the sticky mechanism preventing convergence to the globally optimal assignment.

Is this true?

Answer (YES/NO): NO